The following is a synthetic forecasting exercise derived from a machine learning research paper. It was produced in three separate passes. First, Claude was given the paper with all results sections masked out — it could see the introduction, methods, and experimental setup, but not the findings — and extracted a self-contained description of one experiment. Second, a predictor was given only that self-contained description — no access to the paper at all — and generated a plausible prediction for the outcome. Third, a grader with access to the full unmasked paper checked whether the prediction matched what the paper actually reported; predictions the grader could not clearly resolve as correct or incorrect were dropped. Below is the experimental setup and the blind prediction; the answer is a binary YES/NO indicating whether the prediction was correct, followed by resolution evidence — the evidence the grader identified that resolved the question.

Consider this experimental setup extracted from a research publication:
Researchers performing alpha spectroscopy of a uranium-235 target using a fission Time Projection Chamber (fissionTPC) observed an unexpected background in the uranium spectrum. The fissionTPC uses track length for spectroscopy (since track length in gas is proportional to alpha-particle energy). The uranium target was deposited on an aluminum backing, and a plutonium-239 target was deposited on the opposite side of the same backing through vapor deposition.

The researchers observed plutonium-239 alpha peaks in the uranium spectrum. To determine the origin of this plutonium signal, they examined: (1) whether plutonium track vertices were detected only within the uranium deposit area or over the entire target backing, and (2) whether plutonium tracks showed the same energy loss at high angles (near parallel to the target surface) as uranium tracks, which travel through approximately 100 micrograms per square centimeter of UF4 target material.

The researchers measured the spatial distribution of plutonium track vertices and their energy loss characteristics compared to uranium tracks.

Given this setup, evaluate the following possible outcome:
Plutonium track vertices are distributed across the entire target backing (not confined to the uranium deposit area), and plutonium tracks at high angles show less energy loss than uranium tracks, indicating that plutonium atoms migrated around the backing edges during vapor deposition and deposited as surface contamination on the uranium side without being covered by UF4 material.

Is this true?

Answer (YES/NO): YES